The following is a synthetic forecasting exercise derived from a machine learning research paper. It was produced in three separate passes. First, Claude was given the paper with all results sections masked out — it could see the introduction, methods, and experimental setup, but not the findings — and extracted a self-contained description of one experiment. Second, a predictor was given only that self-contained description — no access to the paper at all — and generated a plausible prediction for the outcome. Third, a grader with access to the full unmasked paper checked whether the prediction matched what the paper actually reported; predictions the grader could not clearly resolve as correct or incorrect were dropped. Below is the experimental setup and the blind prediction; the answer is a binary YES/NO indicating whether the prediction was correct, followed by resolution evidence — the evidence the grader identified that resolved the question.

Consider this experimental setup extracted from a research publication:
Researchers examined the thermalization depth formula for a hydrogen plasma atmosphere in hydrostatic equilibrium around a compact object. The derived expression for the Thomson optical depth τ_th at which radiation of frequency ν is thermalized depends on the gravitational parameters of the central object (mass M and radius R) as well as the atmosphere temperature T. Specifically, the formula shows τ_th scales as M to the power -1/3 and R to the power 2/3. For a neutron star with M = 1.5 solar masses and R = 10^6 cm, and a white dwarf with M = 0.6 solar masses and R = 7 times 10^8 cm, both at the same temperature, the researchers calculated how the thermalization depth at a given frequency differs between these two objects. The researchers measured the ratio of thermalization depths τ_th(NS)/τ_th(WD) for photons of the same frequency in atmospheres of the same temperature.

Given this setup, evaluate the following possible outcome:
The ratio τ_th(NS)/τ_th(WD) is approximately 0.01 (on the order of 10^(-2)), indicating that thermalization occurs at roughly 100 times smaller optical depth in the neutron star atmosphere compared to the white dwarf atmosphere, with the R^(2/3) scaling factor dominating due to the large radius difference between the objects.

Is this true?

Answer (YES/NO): YES